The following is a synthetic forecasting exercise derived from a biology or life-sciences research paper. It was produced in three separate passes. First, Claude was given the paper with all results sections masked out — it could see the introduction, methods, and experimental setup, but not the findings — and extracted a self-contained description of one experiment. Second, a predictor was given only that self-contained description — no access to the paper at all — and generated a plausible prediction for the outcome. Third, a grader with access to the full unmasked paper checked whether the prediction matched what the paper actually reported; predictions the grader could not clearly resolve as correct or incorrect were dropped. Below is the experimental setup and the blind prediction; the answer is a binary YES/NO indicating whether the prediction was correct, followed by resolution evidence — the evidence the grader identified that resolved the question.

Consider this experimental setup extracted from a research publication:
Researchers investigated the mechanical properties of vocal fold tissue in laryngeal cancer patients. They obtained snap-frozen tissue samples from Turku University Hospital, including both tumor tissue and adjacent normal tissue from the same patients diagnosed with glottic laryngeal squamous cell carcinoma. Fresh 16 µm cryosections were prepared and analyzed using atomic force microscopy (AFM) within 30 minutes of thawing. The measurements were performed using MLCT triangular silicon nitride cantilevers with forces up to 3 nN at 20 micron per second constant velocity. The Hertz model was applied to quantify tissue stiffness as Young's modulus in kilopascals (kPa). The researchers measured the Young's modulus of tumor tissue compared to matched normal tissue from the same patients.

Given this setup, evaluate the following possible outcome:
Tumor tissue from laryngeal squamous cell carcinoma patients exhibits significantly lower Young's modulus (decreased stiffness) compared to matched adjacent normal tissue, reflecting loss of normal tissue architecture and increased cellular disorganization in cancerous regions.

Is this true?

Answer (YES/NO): NO